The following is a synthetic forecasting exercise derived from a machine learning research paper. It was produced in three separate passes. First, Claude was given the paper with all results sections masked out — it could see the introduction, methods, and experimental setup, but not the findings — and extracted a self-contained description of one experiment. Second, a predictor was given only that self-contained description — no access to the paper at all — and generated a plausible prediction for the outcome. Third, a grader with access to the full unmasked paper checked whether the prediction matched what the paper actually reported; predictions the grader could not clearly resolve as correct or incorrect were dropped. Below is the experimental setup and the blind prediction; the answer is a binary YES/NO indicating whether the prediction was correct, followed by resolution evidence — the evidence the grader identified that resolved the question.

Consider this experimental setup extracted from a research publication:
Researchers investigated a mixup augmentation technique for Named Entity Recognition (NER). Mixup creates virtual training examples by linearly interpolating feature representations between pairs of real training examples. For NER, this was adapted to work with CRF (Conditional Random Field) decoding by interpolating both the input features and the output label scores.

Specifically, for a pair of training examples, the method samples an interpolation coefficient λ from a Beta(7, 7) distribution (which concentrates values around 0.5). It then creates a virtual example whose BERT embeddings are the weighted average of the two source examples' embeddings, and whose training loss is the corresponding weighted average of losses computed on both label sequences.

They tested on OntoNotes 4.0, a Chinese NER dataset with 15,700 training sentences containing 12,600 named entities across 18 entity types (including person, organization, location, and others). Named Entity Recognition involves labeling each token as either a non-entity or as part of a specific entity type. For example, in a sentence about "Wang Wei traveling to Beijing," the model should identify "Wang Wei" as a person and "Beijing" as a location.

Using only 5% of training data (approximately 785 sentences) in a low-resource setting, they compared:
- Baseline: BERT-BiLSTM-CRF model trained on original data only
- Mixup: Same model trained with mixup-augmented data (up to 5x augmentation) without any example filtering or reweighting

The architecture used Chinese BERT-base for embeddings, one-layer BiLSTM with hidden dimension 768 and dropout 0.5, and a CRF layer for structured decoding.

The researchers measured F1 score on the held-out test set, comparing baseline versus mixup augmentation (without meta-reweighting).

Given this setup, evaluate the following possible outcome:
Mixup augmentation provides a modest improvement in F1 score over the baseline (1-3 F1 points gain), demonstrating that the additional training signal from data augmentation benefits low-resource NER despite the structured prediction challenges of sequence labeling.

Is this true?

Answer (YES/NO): NO